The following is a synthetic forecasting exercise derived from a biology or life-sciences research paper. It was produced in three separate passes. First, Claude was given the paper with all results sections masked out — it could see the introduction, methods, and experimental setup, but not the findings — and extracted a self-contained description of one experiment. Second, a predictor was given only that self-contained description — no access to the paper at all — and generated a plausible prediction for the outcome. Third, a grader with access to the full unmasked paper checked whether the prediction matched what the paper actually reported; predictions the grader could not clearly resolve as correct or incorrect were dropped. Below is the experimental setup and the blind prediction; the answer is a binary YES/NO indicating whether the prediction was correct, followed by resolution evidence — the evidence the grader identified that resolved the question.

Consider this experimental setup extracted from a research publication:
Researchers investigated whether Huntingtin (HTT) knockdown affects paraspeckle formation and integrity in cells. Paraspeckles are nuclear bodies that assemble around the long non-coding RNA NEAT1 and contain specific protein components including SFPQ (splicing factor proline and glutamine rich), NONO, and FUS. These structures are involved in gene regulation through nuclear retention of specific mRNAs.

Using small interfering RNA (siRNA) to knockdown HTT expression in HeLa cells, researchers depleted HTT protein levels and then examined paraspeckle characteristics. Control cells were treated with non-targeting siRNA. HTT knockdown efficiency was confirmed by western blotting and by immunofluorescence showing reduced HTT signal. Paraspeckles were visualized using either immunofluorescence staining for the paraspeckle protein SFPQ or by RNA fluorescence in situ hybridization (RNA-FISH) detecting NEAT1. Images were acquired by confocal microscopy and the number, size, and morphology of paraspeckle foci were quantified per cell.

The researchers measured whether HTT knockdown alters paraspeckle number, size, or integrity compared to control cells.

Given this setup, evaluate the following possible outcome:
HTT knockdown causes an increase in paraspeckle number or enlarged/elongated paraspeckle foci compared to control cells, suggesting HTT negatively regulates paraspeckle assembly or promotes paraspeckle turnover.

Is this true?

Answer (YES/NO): NO